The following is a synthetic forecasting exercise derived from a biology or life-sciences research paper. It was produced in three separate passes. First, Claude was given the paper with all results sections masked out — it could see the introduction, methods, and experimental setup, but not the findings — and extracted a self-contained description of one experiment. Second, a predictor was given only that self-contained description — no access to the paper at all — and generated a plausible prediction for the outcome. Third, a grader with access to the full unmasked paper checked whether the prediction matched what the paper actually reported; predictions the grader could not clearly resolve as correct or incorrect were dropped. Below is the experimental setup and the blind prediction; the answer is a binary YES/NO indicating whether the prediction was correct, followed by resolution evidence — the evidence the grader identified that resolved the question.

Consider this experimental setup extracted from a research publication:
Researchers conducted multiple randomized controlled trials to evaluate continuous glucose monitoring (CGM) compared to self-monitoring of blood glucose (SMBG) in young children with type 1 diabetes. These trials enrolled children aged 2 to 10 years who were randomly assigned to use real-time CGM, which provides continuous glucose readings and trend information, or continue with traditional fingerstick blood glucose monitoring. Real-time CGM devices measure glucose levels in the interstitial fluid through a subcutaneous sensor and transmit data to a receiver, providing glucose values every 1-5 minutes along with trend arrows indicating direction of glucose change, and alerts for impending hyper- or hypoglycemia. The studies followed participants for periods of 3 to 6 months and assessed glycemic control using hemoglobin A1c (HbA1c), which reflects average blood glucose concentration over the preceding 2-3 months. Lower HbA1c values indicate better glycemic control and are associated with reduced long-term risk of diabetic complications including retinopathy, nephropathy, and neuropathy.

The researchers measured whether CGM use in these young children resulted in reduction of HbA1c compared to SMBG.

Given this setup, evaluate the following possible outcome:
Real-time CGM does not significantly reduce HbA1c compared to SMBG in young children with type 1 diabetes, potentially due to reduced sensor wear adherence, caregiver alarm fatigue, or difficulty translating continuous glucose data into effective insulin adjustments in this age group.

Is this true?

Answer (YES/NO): YES